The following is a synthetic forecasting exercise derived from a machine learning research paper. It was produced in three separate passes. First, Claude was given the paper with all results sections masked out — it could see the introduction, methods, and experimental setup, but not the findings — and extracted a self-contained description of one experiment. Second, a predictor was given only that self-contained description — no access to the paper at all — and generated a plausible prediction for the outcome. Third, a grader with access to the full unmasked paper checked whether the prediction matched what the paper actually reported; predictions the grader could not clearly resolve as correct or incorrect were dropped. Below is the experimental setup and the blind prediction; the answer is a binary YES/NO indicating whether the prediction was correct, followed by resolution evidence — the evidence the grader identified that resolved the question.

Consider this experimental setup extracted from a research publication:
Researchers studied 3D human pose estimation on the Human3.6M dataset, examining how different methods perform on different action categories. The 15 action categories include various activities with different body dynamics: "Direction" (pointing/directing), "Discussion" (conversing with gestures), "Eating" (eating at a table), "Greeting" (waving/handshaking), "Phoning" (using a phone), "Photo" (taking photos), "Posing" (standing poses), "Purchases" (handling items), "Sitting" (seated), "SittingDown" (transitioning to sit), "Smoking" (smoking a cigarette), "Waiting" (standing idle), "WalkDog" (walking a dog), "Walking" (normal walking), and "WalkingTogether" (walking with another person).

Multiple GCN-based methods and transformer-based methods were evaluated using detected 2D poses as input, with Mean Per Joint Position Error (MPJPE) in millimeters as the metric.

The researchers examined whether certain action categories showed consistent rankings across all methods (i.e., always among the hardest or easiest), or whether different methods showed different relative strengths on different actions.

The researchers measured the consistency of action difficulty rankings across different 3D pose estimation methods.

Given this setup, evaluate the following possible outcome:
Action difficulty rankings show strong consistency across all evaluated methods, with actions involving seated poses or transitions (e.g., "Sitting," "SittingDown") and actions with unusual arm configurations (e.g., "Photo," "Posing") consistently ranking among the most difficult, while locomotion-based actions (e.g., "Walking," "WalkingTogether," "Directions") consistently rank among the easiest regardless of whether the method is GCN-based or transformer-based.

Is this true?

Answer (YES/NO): NO